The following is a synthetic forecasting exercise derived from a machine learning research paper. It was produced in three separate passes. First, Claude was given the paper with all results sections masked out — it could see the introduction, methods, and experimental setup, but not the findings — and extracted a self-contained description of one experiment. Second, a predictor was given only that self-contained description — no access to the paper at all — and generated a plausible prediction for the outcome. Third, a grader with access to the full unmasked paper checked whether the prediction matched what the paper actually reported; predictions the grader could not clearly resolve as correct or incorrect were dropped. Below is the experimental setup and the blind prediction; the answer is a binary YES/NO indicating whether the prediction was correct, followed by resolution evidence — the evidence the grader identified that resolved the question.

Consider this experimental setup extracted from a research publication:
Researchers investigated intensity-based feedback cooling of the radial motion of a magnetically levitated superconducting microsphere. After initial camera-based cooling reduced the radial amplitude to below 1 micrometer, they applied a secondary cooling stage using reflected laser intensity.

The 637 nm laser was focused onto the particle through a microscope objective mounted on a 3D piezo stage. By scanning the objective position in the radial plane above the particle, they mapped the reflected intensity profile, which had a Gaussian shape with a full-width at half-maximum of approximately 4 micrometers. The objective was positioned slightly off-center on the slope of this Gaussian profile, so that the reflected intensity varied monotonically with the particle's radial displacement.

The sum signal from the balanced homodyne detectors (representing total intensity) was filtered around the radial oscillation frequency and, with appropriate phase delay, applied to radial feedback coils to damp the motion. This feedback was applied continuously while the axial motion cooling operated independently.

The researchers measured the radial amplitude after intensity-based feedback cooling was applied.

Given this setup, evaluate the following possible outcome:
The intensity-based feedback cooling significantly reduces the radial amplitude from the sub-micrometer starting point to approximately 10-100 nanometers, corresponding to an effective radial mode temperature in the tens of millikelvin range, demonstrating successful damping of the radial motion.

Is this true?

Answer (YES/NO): NO